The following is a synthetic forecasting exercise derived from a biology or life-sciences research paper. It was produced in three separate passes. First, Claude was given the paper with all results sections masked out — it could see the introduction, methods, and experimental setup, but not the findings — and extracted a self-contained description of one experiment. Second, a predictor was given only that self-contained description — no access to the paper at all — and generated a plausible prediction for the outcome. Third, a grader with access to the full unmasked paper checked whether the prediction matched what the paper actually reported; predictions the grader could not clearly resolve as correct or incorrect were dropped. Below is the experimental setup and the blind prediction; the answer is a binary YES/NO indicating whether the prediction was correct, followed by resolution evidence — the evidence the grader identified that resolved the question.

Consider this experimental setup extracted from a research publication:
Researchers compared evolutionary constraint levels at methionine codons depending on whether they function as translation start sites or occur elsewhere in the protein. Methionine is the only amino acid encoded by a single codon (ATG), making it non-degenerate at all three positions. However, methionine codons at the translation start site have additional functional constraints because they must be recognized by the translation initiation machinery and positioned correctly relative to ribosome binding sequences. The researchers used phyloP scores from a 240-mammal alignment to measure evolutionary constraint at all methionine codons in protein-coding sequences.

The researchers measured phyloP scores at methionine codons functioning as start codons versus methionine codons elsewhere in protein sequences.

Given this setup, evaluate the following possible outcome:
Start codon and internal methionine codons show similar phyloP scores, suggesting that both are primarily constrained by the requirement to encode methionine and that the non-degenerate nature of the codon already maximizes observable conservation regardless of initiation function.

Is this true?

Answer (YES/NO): NO